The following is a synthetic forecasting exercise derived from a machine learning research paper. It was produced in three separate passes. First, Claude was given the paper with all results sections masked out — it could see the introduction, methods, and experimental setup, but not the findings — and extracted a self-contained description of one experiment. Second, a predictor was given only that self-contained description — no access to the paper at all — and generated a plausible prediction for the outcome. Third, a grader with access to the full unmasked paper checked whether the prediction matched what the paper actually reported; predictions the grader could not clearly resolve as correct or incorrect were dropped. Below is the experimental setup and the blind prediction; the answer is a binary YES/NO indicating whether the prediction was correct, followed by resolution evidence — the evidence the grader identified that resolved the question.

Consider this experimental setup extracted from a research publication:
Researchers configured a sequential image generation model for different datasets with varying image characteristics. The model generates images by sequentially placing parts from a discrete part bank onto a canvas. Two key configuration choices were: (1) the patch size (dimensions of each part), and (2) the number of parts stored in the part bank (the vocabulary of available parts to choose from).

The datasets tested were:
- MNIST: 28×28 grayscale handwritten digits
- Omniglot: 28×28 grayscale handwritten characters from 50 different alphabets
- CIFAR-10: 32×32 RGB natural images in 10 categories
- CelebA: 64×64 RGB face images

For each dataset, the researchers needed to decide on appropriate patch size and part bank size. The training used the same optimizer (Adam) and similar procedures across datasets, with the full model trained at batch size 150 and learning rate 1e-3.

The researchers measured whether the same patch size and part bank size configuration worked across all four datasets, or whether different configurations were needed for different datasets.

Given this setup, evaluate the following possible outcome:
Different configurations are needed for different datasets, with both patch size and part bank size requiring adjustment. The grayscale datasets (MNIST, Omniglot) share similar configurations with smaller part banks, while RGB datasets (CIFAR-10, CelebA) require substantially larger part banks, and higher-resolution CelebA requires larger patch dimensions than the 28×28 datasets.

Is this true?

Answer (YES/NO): NO